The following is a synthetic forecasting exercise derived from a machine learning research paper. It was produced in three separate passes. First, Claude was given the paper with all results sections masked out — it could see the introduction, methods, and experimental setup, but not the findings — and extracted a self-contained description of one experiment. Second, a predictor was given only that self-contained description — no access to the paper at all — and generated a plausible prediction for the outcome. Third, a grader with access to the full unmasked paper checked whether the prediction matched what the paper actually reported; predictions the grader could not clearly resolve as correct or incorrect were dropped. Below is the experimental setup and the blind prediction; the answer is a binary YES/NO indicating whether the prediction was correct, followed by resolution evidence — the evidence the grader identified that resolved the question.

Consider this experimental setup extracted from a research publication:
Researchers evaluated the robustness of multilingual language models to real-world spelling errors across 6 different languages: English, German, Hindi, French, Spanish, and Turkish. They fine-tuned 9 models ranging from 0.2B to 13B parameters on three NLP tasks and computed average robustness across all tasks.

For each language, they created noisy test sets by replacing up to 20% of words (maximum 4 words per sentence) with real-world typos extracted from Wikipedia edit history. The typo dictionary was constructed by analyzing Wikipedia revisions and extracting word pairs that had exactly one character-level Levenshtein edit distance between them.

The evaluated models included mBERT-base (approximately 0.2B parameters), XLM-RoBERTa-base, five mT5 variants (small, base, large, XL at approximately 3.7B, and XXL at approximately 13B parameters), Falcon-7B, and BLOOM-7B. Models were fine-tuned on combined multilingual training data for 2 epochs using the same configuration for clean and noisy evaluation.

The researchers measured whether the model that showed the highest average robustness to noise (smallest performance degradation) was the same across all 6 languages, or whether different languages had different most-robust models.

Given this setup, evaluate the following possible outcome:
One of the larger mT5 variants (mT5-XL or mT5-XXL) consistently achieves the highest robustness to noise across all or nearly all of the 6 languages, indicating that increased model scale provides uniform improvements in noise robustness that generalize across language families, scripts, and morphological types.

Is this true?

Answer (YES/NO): NO